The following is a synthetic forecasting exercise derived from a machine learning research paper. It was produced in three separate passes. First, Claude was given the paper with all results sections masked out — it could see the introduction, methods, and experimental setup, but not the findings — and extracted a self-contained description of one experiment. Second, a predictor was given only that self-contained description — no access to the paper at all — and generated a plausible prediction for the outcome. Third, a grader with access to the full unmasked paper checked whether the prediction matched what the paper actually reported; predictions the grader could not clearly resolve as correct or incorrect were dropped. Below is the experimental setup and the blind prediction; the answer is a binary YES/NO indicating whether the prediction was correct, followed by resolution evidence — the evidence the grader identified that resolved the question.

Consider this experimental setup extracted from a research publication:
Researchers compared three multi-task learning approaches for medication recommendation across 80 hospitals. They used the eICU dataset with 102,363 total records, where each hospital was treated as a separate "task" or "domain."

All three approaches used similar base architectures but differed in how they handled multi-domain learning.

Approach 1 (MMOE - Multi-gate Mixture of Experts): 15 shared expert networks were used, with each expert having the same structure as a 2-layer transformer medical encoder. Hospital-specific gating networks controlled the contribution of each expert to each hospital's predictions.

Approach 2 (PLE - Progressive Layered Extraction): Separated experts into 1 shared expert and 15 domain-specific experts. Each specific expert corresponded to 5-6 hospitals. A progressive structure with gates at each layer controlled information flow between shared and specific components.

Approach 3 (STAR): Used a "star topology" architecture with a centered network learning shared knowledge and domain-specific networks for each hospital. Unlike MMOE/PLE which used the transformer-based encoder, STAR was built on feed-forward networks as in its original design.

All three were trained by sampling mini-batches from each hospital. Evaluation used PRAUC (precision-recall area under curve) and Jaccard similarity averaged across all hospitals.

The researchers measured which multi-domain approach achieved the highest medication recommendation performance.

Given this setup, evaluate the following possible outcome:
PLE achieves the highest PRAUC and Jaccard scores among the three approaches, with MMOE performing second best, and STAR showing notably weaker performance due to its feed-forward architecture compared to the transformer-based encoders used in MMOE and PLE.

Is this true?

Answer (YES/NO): NO